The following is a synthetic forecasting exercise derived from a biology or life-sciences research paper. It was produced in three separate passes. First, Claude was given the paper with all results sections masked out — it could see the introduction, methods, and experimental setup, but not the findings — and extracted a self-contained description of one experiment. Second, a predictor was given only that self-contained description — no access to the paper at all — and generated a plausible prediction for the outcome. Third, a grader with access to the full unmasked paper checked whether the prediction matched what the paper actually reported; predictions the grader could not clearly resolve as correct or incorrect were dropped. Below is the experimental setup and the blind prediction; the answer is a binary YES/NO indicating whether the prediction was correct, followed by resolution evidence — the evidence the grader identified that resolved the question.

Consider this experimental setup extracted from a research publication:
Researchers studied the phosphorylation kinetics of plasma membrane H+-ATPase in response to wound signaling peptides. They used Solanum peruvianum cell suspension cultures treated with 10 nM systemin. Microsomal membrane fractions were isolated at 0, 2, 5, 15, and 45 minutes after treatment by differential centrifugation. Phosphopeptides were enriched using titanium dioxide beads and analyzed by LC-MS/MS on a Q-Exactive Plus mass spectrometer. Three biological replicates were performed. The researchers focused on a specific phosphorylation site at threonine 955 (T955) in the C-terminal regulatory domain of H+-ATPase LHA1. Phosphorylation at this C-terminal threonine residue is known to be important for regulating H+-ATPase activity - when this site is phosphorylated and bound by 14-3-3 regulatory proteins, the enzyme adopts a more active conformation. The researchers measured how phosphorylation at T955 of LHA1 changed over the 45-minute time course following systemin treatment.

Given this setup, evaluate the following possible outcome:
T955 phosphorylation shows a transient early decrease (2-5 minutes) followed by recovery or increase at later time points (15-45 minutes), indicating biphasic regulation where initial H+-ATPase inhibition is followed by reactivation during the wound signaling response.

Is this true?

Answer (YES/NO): YES